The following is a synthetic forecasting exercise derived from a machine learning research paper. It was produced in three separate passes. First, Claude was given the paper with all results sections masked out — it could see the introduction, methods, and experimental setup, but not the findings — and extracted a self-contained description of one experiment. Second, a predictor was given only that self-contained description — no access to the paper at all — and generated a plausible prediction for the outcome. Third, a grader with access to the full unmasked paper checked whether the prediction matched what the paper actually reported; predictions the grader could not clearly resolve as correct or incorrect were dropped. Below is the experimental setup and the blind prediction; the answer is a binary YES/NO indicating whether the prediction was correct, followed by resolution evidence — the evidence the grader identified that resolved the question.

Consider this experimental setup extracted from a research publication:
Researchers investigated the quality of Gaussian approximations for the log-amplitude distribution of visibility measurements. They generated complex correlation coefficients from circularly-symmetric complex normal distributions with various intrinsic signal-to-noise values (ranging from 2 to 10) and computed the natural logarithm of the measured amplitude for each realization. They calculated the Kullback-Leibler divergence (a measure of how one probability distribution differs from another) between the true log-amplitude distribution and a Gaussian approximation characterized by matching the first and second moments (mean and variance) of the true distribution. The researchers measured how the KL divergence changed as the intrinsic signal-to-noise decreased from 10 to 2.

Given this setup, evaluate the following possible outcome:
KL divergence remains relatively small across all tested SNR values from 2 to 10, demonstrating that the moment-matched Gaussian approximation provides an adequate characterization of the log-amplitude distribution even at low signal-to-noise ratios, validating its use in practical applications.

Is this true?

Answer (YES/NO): NO